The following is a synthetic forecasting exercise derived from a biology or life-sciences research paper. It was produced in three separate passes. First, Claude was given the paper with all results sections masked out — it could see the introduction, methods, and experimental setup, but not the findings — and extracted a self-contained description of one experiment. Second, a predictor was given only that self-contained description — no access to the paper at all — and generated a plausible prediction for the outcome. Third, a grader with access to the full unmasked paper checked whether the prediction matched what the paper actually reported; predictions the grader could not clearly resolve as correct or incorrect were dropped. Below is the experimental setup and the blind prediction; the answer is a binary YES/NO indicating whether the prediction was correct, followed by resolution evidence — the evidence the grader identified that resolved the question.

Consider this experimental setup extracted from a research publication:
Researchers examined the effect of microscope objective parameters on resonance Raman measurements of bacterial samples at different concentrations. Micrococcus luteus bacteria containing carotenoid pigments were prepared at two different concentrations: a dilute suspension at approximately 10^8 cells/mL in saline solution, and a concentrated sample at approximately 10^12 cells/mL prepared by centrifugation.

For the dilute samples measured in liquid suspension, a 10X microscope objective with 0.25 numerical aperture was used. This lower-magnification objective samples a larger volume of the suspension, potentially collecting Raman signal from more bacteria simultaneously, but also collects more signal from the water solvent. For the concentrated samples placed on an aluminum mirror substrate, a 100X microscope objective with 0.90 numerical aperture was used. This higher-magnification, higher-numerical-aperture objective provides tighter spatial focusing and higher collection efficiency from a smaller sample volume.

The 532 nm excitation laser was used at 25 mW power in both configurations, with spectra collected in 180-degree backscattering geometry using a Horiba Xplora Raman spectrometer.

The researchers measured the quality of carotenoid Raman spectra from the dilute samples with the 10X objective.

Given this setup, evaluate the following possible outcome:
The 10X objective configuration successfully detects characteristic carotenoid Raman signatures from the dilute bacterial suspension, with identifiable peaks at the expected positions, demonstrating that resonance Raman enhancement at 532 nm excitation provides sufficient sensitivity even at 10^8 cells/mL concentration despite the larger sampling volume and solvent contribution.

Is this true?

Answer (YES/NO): YES